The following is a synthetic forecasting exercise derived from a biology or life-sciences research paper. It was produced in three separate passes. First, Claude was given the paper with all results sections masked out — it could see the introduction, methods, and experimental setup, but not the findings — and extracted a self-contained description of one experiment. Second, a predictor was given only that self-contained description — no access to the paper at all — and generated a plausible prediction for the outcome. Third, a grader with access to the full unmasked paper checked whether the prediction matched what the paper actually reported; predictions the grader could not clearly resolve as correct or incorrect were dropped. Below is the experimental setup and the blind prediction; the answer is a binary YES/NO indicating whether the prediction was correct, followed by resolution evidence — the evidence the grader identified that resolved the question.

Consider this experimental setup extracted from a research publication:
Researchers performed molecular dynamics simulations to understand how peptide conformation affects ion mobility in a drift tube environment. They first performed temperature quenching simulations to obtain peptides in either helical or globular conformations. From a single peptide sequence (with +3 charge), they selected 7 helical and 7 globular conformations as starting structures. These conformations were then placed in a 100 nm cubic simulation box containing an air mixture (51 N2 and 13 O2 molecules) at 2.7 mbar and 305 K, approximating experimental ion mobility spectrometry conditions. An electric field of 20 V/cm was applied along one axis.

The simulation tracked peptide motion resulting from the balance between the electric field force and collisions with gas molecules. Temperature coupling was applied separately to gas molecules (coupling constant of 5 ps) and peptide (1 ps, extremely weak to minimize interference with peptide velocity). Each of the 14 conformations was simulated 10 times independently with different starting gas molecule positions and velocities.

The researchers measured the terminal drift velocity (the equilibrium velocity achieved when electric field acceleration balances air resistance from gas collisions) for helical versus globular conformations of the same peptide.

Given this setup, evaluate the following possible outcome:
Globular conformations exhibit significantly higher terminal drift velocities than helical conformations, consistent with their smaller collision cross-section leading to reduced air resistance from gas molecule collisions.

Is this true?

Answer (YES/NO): YES